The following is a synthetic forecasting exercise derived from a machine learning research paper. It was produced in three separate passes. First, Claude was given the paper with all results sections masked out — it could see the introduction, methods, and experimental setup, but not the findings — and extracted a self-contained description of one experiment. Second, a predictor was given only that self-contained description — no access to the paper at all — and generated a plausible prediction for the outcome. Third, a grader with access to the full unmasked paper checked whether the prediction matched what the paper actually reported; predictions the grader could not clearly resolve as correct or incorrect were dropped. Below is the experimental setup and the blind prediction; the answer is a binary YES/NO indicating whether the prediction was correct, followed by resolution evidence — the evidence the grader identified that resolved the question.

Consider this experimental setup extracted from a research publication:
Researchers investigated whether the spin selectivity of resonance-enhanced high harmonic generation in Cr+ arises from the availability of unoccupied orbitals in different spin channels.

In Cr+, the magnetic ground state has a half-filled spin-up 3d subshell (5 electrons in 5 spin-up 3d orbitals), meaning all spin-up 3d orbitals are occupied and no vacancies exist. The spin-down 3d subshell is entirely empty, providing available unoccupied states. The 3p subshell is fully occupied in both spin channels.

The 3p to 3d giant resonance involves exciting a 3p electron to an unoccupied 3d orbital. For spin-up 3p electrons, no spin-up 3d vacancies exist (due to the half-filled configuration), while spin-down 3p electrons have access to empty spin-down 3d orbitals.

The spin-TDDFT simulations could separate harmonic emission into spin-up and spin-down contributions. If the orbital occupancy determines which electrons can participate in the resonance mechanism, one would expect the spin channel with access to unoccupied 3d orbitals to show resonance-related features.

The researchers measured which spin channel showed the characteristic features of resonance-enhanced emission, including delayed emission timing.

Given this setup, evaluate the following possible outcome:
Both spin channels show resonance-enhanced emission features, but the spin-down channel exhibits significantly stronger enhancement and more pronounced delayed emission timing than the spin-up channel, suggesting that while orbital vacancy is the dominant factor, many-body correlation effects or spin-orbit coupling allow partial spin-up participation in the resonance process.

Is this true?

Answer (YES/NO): NO